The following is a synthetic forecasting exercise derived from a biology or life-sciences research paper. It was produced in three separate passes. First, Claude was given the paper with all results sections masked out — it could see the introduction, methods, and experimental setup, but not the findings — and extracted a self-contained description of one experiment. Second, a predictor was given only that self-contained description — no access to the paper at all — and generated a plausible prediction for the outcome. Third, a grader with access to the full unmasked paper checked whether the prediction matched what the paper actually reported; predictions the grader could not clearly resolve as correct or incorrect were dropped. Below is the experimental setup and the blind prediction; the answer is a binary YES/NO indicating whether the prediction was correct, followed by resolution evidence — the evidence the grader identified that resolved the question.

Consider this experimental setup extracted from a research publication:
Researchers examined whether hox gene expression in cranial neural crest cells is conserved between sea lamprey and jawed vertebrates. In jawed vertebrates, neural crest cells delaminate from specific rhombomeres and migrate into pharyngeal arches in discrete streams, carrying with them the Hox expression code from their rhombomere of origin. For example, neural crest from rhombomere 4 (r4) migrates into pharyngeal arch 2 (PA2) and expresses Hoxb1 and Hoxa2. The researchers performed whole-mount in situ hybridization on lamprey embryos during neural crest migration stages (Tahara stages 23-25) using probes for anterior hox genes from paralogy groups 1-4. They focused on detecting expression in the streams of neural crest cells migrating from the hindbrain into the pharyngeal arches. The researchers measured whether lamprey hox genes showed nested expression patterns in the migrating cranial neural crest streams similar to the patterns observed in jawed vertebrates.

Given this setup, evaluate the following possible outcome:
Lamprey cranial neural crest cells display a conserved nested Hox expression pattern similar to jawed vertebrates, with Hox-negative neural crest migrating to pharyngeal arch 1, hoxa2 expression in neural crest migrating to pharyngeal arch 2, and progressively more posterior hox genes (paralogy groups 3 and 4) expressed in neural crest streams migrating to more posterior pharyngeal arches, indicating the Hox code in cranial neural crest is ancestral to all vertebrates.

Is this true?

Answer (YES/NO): YES